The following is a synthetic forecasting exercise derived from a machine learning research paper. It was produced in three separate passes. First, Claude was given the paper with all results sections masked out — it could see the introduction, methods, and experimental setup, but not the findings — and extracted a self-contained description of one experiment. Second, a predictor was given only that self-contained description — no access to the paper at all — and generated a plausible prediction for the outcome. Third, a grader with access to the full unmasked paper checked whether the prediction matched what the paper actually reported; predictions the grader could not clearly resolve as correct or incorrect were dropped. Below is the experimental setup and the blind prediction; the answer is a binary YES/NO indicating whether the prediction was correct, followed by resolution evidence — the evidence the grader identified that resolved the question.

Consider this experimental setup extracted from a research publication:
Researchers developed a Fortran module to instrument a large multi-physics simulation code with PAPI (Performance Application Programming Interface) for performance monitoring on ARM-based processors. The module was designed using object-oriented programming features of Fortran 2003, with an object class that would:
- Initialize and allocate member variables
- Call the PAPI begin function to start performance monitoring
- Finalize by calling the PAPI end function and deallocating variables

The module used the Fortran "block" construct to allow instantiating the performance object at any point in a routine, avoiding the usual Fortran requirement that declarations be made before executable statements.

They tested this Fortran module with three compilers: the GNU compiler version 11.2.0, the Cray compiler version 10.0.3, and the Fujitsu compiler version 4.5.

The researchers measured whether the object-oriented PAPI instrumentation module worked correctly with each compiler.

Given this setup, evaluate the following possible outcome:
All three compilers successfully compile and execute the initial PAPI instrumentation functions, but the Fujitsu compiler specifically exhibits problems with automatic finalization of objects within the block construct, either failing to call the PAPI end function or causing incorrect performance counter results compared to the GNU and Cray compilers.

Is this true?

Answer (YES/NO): YES